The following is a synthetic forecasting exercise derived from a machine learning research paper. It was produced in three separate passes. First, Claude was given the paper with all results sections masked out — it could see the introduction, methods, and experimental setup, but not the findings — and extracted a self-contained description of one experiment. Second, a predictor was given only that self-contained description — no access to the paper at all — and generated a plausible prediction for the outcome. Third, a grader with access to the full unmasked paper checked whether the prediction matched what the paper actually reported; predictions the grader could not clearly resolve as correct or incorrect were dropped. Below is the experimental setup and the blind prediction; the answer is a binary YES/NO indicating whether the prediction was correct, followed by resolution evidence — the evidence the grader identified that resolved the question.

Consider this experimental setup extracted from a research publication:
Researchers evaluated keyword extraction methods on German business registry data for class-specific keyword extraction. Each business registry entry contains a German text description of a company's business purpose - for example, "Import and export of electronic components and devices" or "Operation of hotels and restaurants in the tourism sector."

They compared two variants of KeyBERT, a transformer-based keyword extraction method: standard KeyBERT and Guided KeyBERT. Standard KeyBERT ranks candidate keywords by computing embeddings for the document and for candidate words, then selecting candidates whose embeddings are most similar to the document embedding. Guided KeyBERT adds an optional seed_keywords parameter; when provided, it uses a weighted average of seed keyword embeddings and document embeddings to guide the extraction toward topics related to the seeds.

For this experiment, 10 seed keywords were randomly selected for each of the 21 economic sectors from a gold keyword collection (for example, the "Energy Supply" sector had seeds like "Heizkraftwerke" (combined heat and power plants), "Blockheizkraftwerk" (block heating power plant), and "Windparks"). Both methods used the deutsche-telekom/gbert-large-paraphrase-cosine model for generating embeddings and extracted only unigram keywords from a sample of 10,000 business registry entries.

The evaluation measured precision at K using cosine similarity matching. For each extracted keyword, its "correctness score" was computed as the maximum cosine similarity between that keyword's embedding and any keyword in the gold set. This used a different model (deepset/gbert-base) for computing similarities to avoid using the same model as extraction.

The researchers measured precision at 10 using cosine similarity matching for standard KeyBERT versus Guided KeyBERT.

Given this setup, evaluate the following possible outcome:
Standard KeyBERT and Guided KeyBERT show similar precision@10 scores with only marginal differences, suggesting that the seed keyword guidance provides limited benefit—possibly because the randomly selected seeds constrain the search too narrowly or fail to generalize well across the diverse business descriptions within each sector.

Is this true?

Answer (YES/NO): YES